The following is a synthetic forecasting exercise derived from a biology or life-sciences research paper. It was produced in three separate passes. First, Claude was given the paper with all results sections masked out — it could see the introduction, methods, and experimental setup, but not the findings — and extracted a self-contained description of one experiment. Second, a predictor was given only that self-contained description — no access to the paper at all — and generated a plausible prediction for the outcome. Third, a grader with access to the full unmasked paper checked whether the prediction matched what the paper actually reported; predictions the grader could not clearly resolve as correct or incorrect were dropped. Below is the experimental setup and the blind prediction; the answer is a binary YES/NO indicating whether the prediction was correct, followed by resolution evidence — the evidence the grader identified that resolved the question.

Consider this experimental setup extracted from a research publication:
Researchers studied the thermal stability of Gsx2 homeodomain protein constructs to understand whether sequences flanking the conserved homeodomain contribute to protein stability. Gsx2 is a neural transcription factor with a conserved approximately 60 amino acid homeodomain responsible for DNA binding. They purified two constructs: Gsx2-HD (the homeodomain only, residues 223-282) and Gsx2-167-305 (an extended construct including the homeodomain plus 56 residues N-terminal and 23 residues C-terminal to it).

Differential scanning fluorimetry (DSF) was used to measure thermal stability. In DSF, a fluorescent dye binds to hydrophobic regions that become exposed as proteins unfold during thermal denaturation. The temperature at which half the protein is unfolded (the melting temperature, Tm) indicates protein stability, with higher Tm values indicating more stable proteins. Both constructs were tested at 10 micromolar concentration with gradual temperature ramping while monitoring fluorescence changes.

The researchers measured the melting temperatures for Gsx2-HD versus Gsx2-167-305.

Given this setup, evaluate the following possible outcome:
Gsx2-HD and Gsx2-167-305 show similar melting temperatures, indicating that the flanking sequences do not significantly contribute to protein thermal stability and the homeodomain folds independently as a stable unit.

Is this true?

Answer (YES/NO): NO